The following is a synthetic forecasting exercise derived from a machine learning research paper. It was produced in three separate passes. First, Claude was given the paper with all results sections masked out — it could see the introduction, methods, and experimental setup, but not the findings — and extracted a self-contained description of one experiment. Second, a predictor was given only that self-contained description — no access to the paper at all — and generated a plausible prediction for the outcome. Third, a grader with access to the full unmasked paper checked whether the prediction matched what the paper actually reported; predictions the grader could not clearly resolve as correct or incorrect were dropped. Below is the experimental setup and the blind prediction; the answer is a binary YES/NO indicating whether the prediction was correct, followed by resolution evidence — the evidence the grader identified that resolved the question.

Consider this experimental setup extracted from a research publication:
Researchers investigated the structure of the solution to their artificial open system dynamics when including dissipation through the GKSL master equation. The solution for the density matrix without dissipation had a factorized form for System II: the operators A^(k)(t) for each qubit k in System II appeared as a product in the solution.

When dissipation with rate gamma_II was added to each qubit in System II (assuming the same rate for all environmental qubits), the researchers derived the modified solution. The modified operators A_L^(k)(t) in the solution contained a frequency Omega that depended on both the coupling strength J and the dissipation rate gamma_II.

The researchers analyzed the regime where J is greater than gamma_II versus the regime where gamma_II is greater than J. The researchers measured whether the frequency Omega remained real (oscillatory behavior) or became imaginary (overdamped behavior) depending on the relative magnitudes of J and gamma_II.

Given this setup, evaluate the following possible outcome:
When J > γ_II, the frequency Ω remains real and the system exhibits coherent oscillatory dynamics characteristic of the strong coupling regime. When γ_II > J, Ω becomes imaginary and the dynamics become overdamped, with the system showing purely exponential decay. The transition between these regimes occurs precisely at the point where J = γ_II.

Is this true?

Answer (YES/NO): YES